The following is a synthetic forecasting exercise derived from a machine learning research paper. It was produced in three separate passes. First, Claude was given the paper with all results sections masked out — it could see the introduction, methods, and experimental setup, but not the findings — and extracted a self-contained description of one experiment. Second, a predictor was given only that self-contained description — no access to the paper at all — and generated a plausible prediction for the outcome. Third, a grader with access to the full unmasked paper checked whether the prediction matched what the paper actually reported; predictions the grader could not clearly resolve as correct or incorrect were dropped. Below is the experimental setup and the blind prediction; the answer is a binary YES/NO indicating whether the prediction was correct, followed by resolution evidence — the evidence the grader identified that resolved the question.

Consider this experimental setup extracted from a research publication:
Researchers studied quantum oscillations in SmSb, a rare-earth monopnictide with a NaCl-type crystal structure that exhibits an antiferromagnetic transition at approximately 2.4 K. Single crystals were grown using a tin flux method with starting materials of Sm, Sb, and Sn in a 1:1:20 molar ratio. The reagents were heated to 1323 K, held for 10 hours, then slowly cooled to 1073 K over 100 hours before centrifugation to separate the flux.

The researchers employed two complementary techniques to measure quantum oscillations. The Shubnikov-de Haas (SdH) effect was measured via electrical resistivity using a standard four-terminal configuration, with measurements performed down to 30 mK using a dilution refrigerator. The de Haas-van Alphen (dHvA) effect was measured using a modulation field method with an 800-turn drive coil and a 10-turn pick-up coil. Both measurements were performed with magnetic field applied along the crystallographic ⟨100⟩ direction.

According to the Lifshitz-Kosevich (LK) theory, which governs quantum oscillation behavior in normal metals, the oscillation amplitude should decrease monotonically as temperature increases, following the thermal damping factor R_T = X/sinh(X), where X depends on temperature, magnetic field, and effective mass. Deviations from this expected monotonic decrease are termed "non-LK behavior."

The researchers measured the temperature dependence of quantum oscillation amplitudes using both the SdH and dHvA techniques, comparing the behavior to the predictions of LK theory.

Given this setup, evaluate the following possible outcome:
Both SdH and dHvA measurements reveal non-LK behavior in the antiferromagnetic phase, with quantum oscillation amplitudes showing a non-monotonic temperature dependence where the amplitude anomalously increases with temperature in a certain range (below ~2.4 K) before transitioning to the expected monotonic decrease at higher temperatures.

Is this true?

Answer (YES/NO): NO